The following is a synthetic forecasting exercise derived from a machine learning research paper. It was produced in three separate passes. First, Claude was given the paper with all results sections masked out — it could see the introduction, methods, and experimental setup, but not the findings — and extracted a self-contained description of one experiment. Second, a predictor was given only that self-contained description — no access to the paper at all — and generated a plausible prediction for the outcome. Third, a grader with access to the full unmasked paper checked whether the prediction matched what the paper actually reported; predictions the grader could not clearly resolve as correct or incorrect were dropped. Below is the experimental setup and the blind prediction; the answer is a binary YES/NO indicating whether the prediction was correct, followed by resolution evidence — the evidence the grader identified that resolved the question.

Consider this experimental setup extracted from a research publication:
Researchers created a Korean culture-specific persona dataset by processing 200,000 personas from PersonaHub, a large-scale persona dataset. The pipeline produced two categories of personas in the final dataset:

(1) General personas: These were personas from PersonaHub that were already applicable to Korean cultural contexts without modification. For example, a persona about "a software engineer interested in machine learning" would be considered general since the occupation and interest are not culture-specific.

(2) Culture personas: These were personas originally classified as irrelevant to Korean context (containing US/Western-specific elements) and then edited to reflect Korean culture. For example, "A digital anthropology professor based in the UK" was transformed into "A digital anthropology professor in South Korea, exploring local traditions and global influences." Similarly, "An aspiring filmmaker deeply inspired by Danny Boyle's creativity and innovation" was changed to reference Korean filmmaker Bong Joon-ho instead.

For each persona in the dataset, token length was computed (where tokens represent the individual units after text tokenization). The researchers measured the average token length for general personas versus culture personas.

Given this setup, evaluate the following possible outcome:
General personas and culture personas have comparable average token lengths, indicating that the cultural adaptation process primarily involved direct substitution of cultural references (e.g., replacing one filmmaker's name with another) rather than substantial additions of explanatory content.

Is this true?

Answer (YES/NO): NO